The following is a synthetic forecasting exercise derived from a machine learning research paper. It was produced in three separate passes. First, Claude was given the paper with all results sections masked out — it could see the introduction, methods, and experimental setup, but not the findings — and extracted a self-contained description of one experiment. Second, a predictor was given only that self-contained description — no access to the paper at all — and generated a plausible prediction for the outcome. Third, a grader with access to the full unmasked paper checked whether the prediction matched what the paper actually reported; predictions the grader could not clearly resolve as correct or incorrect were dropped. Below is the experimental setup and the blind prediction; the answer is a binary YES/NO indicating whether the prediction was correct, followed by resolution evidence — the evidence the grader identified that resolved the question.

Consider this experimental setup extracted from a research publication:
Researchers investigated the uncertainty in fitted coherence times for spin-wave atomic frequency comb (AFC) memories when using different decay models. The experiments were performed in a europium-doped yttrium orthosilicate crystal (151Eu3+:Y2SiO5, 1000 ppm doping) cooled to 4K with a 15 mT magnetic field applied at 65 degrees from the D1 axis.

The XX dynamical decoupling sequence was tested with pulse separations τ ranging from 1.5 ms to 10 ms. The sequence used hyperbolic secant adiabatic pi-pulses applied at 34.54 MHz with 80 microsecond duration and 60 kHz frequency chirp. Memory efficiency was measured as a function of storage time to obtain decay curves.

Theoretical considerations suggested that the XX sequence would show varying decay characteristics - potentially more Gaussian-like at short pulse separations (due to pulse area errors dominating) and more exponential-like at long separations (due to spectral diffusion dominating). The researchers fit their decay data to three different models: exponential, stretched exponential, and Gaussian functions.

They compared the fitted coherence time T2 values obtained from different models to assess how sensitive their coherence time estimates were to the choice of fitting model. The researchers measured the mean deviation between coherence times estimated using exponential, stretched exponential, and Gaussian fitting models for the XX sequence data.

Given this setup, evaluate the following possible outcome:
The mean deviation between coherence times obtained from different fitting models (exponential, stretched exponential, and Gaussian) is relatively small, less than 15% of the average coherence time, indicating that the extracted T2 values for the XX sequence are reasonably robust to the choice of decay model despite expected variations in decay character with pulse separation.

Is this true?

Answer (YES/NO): YES